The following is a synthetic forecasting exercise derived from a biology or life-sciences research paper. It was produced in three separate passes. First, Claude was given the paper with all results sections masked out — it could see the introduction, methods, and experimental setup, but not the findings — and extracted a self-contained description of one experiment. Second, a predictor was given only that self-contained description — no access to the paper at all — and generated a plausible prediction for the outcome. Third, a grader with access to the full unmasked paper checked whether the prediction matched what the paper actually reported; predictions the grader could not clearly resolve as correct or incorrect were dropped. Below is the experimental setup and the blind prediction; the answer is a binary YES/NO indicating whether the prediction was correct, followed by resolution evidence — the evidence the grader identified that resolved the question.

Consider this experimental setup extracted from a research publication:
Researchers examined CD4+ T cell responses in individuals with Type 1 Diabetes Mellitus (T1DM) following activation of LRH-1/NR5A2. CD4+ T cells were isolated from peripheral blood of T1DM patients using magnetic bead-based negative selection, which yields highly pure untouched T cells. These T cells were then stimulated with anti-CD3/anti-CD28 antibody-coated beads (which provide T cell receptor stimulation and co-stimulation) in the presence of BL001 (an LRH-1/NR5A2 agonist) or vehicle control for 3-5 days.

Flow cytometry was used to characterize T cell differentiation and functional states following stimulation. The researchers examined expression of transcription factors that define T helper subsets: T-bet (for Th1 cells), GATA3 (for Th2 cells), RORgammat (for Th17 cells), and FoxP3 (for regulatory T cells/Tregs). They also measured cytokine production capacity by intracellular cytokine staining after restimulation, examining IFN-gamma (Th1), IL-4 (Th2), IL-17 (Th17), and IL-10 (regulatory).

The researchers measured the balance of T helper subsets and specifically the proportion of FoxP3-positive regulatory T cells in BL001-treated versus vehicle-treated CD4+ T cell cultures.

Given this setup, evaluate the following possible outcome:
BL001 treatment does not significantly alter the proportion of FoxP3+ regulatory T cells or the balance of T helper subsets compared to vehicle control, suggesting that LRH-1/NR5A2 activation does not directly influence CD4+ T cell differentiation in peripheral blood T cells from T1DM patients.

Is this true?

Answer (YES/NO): NO